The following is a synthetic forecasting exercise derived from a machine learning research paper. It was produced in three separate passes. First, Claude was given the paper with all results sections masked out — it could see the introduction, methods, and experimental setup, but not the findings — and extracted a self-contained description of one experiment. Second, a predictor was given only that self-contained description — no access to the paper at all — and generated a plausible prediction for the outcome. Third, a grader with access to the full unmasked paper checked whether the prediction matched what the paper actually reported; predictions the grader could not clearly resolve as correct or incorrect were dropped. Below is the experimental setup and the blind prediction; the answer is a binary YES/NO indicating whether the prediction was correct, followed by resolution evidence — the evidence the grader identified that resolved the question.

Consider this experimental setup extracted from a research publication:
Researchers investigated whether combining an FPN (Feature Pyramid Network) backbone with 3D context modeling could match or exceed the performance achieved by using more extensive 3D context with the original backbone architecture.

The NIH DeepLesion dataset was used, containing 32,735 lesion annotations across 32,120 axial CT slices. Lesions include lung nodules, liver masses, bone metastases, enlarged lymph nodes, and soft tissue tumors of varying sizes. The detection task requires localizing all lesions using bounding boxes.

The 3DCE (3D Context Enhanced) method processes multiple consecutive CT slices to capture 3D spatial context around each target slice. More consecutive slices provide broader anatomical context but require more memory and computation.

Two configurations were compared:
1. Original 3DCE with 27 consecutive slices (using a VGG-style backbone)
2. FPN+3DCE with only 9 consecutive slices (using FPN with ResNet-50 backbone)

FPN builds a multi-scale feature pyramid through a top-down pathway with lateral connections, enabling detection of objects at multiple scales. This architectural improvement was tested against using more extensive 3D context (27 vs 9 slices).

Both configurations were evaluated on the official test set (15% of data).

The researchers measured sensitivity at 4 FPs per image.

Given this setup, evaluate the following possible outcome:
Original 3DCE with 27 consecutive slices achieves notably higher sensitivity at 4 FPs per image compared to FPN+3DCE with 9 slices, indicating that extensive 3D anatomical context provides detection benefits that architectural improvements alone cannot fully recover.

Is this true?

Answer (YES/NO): NO